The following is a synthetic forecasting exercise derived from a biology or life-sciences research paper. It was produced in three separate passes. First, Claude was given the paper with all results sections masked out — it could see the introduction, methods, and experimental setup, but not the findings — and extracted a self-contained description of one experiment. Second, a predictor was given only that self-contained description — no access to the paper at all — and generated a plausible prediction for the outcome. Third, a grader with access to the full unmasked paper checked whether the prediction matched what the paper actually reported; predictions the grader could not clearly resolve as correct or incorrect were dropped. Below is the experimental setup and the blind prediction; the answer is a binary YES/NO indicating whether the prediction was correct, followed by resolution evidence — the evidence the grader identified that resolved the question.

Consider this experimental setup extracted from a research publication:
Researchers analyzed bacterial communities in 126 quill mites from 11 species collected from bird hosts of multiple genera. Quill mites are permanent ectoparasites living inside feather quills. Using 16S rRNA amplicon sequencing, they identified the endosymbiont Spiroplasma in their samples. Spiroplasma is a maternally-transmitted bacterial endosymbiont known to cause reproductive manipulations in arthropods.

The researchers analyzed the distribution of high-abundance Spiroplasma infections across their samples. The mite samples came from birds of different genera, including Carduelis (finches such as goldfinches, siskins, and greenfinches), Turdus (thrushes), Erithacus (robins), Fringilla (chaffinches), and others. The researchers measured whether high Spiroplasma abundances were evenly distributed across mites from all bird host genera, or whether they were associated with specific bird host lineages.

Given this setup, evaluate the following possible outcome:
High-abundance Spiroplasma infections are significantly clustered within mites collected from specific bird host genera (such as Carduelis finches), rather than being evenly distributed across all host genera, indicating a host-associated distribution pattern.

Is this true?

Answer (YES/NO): YES